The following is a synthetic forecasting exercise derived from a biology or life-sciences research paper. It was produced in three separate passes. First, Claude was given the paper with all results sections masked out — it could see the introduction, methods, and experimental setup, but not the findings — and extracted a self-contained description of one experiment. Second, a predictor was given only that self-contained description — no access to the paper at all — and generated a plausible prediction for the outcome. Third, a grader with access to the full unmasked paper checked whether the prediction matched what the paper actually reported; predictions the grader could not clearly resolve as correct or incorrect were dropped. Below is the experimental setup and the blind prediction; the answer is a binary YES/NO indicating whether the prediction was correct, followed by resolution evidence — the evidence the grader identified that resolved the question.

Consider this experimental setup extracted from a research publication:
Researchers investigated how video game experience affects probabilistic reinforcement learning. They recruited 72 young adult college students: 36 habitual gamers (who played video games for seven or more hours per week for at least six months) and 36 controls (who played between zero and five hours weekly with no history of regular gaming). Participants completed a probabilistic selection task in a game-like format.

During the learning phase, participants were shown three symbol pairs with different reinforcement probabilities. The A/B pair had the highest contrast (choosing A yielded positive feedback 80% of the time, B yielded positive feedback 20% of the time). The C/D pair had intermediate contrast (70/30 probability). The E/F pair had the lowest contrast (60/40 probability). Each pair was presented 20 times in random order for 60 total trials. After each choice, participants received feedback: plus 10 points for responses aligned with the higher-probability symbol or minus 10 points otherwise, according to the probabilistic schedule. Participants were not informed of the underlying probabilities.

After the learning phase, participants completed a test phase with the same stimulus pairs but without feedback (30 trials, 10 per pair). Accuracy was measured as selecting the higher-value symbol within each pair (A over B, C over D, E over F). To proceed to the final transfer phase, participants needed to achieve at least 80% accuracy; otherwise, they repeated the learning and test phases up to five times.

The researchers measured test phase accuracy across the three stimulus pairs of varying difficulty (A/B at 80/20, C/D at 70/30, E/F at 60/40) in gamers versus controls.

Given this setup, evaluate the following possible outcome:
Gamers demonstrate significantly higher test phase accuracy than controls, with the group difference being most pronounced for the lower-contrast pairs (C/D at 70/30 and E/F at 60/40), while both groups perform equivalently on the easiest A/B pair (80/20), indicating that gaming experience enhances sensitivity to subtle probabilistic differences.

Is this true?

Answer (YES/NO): NO